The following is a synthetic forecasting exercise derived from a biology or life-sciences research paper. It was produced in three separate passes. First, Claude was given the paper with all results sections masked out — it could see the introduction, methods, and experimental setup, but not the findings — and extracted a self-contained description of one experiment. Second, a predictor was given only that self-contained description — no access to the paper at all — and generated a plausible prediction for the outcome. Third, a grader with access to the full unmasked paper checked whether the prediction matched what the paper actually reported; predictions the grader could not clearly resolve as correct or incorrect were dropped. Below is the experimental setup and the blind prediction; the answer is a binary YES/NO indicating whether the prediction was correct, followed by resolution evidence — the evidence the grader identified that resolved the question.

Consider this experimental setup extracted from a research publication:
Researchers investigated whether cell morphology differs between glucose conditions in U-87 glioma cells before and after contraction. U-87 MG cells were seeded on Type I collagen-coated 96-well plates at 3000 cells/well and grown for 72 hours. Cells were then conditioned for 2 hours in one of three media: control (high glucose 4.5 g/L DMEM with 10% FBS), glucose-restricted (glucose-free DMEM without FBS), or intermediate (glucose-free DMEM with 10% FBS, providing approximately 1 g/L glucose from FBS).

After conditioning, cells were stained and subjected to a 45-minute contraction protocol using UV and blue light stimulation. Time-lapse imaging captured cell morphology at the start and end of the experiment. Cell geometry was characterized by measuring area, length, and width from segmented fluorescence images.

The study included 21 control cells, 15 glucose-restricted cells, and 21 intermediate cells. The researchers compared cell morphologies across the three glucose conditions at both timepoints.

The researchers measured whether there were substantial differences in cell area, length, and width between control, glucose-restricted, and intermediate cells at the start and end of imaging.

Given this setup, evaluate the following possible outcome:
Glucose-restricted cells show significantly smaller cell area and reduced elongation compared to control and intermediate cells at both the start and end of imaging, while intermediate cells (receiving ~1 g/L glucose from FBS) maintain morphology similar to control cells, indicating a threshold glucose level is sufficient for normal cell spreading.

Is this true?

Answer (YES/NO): NO